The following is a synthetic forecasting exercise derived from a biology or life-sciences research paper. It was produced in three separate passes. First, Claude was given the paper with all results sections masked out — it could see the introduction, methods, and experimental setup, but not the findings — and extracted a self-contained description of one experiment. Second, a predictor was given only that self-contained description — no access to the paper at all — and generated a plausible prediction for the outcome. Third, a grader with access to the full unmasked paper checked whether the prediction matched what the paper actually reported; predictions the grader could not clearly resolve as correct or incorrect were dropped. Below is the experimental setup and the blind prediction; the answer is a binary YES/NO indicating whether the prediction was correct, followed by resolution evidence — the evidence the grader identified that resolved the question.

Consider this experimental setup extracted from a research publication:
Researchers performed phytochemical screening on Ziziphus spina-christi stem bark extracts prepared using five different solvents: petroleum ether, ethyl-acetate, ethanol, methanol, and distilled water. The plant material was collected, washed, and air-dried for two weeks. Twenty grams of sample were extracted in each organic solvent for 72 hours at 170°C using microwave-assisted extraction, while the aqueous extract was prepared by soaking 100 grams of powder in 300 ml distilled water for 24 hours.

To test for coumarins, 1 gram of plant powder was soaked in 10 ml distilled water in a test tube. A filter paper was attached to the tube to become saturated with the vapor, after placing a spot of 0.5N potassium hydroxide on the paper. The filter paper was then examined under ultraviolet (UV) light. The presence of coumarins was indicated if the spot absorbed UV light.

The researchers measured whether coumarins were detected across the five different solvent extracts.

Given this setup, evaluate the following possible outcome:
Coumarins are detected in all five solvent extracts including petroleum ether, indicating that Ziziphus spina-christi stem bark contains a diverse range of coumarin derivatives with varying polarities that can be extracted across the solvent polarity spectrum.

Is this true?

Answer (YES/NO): YES